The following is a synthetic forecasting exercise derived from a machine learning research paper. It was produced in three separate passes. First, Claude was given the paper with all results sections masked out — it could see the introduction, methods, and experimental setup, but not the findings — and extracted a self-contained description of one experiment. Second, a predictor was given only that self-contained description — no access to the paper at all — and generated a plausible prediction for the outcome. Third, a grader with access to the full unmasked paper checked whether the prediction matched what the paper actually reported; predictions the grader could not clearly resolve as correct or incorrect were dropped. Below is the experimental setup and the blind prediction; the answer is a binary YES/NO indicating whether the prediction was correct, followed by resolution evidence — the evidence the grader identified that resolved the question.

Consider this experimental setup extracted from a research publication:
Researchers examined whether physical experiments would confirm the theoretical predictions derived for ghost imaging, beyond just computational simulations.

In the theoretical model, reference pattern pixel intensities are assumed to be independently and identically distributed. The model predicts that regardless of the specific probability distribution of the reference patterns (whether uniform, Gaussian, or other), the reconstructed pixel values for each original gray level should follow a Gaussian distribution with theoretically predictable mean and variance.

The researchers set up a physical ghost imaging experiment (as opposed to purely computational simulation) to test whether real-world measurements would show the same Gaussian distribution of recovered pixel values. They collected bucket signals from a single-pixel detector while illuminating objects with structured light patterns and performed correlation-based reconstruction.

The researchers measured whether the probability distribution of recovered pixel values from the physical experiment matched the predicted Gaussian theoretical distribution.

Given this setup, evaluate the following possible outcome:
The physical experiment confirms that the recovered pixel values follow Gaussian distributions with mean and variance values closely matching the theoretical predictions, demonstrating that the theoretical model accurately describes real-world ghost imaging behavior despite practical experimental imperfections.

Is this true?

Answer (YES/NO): YES